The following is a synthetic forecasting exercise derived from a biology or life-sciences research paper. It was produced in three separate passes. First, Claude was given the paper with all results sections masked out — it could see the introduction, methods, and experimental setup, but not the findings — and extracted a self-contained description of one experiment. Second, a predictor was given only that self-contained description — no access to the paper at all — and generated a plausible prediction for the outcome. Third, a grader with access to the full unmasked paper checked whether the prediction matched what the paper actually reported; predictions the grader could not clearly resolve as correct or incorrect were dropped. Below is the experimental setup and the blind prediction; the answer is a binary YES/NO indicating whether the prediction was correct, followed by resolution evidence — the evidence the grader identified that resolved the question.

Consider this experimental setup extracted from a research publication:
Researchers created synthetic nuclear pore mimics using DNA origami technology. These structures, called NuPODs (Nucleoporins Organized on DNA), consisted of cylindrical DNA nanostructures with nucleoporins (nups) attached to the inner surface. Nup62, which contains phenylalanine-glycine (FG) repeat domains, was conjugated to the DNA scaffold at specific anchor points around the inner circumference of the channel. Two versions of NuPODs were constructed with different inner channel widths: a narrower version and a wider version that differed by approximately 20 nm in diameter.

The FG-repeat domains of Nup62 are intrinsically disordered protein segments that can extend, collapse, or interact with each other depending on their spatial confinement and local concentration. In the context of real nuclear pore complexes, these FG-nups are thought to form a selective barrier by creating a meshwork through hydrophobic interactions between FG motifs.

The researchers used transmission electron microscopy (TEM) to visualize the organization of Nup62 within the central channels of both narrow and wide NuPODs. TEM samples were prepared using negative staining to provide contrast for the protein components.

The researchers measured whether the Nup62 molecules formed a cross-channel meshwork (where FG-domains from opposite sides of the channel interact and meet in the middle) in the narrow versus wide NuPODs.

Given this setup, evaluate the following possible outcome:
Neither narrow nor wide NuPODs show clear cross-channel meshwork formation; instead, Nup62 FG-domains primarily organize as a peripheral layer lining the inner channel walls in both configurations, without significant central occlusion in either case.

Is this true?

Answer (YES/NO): NO